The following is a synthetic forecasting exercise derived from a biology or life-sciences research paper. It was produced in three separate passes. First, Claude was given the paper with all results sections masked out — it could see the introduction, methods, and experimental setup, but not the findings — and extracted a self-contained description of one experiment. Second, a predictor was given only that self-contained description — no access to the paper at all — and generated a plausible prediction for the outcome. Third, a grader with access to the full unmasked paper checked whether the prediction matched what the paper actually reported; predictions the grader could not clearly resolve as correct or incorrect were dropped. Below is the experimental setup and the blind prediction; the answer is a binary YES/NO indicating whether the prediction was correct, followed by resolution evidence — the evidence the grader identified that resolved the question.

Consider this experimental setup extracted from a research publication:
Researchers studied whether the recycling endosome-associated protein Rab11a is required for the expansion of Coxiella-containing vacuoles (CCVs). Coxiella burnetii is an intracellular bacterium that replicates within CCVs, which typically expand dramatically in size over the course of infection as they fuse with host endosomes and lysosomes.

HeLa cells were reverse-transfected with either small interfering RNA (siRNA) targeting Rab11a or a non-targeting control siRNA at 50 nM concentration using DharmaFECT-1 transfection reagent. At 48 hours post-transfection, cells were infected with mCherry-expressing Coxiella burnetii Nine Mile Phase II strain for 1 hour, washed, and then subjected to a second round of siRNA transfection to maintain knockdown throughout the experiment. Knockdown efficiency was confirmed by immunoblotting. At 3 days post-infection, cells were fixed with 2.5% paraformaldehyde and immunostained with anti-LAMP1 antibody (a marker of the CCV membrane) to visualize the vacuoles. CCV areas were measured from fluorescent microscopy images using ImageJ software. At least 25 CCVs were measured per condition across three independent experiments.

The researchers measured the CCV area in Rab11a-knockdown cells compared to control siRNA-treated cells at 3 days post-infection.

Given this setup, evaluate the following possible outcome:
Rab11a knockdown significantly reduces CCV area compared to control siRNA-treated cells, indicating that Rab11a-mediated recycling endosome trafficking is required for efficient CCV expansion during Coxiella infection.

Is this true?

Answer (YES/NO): YES